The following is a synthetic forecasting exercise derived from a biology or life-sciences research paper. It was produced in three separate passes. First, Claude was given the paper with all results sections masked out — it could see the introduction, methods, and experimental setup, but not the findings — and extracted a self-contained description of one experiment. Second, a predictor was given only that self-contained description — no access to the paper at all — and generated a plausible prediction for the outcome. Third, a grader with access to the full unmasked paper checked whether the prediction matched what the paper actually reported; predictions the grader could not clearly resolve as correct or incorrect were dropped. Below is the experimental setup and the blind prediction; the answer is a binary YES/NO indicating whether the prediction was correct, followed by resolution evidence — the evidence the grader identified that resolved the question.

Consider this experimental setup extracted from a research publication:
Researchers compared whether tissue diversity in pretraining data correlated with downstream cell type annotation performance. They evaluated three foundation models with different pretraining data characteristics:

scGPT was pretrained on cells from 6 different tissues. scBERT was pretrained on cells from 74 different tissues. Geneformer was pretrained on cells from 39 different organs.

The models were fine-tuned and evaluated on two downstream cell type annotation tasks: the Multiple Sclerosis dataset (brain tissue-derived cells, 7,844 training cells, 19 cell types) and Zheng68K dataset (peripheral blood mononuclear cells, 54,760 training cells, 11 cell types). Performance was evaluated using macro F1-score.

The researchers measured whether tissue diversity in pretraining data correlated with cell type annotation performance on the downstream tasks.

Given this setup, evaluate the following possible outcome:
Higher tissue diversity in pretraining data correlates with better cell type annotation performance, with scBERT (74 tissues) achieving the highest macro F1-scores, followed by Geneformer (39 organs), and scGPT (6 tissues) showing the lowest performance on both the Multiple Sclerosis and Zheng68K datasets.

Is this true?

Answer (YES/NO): NO